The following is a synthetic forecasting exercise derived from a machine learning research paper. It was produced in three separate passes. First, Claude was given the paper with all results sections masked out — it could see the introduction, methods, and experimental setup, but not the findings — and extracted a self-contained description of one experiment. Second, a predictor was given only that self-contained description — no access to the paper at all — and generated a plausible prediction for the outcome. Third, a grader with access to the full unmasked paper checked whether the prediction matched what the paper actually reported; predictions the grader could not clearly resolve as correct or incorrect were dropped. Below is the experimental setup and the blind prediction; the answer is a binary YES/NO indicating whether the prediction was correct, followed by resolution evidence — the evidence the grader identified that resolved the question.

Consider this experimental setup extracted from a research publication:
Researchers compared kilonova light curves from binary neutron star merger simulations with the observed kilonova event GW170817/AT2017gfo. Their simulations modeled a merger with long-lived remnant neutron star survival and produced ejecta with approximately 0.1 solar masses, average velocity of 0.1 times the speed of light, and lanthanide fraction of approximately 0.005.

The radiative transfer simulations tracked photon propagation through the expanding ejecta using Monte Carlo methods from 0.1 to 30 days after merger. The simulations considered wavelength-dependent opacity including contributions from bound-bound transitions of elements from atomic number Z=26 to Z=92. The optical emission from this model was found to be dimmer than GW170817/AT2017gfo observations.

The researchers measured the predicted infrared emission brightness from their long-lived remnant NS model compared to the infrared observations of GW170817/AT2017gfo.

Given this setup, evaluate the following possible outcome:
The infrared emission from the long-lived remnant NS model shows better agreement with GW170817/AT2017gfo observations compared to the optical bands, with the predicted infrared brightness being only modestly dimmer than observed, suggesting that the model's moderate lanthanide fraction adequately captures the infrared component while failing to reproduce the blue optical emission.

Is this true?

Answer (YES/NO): NO